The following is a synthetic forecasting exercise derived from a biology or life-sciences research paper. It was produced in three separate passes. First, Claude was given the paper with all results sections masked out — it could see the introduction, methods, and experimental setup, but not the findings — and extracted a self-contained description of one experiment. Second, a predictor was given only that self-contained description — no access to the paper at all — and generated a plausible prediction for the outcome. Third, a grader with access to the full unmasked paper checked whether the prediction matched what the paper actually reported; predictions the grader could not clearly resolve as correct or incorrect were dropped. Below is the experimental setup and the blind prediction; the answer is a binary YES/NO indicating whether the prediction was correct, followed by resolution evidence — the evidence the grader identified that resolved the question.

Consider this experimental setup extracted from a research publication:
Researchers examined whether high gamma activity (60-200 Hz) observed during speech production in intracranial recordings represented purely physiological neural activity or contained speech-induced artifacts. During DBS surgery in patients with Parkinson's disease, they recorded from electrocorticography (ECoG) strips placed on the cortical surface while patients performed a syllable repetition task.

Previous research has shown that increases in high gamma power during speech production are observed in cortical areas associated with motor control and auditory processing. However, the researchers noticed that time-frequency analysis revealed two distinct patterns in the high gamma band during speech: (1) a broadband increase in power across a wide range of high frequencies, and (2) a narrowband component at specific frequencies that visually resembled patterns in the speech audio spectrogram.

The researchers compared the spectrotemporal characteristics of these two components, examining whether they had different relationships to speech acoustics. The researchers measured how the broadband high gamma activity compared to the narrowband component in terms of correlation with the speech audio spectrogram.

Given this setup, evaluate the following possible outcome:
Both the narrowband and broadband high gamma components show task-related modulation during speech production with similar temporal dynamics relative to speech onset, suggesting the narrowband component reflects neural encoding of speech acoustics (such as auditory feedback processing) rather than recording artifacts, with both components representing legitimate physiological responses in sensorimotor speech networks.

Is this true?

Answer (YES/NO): NO